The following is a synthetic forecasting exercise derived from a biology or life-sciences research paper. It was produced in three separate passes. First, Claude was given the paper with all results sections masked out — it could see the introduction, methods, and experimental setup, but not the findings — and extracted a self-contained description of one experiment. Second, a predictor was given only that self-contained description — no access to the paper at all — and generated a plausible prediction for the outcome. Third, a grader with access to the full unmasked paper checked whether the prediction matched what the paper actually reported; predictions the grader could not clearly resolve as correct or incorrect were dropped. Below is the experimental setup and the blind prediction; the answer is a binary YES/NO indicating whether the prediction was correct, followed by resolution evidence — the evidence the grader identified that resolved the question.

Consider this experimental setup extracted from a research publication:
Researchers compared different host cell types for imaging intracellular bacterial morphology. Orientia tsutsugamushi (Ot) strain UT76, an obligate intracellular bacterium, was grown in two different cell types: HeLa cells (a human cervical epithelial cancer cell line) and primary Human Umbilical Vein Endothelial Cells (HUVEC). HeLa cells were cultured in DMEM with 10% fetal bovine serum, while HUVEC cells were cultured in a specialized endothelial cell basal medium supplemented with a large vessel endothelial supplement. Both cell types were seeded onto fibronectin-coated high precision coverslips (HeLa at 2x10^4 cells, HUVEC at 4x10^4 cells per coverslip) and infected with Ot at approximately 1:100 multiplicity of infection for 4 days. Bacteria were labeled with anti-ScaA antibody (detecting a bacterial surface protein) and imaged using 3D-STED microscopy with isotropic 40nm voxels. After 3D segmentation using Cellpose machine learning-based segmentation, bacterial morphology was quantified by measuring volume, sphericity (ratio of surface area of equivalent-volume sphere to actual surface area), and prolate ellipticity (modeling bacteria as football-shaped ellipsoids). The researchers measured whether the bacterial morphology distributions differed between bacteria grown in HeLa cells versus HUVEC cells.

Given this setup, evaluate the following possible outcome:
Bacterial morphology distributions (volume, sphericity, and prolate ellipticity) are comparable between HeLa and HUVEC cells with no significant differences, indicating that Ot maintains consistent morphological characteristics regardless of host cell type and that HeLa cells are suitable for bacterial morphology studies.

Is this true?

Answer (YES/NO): NO